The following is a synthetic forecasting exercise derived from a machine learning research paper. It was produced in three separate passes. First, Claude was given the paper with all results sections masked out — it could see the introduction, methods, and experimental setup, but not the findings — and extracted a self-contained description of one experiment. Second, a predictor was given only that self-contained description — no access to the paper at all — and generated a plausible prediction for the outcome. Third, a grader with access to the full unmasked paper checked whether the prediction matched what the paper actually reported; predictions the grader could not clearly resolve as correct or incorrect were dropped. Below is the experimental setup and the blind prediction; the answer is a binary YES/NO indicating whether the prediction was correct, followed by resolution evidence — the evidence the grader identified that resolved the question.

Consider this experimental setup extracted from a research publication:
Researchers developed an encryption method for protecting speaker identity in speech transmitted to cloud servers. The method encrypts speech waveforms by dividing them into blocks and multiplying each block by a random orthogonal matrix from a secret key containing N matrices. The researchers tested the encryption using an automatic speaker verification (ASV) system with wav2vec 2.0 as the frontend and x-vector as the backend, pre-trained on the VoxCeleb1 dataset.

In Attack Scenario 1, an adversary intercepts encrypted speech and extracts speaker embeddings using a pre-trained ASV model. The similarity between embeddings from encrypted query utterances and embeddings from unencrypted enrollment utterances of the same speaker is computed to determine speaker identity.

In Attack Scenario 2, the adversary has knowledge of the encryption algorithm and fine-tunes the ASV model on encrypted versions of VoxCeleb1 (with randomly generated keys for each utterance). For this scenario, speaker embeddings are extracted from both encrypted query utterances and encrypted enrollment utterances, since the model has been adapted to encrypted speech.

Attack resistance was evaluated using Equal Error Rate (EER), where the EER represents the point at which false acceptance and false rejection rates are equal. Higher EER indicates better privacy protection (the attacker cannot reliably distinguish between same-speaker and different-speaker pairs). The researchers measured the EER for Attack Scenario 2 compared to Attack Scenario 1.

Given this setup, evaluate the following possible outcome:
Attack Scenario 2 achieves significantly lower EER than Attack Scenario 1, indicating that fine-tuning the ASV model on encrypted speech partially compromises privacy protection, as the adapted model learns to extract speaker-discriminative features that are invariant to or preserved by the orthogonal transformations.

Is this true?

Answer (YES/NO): YES